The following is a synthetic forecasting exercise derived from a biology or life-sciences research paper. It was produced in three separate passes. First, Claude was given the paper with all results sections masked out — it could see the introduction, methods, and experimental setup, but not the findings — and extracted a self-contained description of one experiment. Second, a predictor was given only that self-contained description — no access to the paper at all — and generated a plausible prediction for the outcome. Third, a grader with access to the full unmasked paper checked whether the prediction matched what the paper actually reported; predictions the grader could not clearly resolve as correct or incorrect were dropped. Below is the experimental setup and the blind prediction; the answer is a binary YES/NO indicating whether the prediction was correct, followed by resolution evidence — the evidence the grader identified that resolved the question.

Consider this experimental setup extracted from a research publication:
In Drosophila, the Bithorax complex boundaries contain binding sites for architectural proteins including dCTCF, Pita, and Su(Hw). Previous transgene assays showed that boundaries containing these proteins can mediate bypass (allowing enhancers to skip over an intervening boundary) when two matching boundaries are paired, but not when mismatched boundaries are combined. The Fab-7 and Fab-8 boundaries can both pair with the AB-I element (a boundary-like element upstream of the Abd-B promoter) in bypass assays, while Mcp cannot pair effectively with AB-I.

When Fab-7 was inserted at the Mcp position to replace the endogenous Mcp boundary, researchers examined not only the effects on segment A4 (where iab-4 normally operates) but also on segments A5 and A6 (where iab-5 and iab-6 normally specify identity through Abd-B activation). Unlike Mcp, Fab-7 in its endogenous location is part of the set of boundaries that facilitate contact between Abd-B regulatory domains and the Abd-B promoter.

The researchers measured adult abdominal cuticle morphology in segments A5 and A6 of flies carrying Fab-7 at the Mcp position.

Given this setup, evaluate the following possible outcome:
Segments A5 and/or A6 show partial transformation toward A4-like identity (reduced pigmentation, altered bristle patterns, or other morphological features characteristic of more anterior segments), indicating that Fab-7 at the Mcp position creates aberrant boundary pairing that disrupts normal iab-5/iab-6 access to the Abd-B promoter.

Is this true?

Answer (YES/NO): NO